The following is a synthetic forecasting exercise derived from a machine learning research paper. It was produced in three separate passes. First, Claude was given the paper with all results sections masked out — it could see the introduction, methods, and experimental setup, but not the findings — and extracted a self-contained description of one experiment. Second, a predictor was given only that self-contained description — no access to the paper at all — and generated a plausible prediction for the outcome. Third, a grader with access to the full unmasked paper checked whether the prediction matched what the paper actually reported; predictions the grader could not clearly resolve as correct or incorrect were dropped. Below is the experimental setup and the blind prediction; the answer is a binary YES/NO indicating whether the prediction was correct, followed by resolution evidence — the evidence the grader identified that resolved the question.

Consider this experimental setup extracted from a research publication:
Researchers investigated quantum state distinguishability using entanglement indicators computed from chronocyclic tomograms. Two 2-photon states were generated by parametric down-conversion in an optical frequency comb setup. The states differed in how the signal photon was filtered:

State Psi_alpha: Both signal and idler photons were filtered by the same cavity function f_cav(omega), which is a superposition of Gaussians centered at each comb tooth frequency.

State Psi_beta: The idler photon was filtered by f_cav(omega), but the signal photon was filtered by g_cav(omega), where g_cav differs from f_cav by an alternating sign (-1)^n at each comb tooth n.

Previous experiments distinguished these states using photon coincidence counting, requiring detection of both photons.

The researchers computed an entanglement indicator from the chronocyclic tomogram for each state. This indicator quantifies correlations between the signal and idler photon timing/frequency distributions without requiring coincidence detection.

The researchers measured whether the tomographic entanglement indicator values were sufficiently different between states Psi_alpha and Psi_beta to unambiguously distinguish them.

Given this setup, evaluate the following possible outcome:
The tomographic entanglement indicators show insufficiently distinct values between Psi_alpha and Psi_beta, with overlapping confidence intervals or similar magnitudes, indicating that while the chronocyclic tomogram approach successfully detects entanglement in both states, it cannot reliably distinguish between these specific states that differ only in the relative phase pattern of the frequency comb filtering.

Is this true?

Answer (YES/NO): NO